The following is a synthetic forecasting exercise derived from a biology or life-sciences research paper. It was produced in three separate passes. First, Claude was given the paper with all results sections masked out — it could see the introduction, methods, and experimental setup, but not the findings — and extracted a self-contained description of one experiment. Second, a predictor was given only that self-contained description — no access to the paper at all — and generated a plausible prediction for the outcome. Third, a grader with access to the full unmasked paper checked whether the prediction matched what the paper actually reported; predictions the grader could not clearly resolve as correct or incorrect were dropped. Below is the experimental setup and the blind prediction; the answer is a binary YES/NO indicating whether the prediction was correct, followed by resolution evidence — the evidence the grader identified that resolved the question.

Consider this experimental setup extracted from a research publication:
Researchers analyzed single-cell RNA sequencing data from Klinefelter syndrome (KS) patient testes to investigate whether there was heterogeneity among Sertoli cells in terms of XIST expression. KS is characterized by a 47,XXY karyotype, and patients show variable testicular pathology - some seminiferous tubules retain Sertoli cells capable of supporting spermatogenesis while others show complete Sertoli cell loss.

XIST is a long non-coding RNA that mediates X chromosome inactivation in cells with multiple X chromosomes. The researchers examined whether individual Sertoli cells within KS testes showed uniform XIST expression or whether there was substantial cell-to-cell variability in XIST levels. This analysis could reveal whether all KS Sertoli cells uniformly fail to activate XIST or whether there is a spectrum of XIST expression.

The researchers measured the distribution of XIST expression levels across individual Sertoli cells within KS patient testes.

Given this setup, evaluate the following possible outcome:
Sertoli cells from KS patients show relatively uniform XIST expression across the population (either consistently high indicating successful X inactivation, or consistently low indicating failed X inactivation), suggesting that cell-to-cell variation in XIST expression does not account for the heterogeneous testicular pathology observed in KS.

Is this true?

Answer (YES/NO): NO